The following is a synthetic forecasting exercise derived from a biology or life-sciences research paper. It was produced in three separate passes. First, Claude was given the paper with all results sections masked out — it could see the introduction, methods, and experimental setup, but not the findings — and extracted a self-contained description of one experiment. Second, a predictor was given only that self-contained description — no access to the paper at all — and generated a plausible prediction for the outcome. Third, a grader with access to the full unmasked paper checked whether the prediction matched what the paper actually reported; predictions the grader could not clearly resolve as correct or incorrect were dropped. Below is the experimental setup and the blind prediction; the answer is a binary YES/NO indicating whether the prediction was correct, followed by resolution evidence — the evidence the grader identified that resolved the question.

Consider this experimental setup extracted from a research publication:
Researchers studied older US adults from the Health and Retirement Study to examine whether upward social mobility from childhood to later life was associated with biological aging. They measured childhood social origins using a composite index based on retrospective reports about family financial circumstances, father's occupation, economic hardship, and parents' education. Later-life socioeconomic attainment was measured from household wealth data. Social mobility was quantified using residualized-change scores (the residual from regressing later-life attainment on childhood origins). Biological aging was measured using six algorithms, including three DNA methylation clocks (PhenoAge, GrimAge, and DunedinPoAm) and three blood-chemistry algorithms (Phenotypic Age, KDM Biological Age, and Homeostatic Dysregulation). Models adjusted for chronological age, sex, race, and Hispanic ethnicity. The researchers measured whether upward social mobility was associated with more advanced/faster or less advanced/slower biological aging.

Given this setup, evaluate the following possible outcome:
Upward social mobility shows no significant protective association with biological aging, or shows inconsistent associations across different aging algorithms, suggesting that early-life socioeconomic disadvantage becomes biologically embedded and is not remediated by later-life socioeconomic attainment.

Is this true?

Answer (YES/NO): NO